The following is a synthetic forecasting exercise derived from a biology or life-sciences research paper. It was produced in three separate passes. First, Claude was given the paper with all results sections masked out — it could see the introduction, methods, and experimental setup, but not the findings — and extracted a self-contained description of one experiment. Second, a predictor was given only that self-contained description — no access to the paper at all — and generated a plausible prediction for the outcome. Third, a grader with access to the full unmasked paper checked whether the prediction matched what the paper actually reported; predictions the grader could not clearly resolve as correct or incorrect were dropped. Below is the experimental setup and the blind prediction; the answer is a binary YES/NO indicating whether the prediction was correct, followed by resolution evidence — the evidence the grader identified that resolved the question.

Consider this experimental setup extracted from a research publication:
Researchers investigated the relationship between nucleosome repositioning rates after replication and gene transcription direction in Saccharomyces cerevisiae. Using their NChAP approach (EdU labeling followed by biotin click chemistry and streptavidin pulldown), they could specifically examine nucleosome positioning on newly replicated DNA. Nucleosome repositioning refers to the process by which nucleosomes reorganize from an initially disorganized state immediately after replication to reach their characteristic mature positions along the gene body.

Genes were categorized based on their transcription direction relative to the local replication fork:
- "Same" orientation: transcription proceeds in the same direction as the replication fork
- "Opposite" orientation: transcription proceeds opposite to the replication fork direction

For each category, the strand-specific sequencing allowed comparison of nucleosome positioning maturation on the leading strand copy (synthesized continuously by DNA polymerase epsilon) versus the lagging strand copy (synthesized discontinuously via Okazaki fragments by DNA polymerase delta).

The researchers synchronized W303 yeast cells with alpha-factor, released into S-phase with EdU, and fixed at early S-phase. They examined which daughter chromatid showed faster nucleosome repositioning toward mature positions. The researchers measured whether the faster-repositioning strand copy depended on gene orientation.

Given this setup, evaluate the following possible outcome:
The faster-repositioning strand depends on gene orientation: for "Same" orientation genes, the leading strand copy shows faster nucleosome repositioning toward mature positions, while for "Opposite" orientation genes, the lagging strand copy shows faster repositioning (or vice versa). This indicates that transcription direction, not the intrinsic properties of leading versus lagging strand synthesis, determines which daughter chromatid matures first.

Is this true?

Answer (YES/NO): YES